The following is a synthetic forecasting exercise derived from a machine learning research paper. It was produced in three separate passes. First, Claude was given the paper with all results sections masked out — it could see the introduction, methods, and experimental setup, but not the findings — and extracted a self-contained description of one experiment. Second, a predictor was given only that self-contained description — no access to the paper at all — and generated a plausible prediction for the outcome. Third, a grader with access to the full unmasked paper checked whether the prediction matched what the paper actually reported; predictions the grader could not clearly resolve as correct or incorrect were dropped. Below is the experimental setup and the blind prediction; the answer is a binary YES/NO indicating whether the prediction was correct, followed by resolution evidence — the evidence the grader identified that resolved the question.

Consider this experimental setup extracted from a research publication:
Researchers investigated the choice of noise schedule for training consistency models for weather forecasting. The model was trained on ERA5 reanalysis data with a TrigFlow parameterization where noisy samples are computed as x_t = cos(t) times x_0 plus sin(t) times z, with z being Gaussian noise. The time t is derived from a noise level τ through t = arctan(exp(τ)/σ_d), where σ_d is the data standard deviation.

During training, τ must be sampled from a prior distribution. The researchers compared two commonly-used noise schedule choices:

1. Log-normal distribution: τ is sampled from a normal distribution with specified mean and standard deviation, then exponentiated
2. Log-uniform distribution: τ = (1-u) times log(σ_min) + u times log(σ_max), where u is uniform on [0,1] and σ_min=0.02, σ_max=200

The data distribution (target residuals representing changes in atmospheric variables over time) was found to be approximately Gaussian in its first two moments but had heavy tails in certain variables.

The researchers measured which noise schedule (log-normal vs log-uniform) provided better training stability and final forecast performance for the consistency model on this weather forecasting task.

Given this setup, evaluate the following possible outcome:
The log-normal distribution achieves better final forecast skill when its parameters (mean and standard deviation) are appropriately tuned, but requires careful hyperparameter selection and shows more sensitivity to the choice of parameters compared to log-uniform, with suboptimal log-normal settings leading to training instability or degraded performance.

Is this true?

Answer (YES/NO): NO